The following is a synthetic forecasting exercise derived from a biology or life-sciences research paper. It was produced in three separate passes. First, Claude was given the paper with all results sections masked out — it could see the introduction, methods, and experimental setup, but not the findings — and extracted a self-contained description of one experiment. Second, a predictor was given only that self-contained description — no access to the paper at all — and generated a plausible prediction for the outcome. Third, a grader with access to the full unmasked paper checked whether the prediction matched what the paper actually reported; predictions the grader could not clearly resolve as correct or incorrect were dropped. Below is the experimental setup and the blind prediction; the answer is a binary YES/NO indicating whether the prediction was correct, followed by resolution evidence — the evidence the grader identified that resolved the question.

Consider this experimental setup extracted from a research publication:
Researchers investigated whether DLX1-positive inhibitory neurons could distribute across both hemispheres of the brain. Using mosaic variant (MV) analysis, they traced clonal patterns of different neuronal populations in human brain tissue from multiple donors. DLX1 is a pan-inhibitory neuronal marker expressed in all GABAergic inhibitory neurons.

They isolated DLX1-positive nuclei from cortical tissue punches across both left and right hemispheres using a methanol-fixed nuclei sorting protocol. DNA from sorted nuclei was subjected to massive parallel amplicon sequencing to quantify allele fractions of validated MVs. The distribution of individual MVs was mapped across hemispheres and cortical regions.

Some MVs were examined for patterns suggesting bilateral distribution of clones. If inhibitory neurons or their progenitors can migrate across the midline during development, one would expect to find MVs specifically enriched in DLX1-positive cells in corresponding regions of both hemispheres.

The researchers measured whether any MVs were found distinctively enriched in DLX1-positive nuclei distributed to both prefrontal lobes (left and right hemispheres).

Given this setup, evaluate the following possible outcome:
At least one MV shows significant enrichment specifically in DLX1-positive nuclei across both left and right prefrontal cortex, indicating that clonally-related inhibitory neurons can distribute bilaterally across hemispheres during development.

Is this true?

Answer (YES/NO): YES